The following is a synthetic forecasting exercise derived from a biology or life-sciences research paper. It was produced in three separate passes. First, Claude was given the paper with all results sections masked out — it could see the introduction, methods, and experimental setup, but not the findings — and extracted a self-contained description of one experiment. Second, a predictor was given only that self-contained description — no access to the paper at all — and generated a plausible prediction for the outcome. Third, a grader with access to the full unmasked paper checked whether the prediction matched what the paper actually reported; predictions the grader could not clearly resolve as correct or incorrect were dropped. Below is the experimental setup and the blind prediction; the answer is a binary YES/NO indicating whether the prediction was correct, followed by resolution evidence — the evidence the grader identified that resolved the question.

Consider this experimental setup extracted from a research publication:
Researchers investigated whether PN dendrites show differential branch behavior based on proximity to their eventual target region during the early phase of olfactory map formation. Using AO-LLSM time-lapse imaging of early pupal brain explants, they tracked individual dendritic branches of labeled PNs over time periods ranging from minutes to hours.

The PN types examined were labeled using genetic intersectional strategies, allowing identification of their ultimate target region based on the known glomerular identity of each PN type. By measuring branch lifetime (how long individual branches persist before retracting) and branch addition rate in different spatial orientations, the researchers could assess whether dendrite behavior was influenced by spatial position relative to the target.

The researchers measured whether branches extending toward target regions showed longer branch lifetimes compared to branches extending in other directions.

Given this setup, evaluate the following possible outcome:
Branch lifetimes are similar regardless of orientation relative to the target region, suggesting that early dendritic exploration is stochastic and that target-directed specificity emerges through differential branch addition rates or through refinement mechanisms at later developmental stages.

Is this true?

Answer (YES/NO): NO